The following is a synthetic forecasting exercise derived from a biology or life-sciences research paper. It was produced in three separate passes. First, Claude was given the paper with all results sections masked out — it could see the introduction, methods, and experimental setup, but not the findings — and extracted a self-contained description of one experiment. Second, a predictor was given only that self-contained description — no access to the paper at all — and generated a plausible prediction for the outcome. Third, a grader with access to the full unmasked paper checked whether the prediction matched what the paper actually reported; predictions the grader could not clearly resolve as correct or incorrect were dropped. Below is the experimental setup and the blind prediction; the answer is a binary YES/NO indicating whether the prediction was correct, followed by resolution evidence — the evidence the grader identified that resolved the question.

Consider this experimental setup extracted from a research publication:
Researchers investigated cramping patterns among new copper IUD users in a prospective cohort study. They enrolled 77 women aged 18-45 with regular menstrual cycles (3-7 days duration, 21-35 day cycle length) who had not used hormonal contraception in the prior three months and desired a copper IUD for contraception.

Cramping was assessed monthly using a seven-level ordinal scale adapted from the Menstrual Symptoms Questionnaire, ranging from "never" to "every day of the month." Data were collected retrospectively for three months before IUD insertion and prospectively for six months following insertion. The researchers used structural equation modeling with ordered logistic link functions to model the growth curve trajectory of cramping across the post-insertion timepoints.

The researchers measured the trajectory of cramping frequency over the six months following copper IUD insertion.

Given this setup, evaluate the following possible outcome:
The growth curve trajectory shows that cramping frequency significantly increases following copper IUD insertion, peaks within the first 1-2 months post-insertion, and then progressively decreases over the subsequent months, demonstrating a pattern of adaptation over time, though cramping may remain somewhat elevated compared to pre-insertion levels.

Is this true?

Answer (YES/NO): NO